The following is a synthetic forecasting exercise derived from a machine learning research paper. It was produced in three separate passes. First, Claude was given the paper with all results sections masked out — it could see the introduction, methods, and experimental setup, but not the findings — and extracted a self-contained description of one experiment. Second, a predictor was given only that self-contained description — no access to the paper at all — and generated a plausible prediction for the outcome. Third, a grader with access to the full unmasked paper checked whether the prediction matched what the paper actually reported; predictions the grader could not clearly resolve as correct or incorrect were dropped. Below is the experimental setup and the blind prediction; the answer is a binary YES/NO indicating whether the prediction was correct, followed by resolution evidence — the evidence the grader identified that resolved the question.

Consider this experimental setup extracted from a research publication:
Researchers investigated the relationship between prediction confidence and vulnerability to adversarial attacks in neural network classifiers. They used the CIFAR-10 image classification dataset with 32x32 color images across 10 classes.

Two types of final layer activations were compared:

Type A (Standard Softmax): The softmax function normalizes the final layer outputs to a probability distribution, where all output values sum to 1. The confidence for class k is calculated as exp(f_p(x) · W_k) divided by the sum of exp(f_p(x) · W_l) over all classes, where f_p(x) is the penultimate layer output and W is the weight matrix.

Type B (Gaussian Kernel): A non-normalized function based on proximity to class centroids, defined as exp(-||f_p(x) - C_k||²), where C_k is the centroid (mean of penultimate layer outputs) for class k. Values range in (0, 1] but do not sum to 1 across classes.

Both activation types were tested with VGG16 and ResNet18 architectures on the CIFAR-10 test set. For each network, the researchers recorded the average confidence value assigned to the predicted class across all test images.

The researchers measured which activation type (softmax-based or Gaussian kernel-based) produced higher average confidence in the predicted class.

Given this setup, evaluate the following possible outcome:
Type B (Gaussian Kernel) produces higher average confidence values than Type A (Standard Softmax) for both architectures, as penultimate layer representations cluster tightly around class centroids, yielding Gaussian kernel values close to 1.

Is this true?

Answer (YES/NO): NO